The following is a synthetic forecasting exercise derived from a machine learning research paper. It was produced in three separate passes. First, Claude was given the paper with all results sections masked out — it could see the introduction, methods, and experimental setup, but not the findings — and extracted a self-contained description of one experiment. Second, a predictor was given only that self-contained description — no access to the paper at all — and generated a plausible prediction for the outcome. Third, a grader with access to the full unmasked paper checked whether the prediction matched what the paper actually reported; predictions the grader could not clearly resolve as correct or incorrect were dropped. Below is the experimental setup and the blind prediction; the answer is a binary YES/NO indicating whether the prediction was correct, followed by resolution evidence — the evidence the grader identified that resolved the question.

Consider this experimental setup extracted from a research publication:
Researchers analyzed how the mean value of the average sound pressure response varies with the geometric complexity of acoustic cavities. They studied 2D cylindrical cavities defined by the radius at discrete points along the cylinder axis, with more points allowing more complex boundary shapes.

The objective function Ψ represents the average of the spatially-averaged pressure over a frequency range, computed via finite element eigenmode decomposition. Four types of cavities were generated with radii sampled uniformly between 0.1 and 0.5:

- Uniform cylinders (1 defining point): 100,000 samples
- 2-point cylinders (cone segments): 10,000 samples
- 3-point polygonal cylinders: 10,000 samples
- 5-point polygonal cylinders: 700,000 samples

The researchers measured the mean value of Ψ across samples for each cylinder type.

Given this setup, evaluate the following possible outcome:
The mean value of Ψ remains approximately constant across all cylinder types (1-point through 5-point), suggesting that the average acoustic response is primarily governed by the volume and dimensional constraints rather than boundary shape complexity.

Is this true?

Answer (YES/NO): NO